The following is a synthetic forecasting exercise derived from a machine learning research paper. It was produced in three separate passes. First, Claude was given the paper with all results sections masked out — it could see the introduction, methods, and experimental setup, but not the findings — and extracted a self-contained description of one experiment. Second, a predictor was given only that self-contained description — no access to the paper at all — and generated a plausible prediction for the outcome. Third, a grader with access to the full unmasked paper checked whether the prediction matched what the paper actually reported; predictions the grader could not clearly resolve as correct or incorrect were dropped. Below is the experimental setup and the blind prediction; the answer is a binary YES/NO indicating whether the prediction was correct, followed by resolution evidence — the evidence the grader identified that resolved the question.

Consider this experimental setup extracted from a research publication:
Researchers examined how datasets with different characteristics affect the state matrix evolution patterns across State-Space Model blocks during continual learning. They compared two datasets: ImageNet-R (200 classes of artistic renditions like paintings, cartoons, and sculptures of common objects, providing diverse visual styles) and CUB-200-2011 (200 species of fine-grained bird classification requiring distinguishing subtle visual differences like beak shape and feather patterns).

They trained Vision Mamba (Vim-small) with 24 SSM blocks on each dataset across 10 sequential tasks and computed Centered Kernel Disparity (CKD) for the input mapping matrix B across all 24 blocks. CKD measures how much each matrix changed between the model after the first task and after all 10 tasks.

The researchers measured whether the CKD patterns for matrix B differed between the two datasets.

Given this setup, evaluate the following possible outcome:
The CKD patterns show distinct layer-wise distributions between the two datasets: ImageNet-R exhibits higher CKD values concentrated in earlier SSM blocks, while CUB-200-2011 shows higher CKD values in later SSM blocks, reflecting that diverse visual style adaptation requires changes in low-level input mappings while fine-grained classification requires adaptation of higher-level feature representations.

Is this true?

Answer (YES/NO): NO